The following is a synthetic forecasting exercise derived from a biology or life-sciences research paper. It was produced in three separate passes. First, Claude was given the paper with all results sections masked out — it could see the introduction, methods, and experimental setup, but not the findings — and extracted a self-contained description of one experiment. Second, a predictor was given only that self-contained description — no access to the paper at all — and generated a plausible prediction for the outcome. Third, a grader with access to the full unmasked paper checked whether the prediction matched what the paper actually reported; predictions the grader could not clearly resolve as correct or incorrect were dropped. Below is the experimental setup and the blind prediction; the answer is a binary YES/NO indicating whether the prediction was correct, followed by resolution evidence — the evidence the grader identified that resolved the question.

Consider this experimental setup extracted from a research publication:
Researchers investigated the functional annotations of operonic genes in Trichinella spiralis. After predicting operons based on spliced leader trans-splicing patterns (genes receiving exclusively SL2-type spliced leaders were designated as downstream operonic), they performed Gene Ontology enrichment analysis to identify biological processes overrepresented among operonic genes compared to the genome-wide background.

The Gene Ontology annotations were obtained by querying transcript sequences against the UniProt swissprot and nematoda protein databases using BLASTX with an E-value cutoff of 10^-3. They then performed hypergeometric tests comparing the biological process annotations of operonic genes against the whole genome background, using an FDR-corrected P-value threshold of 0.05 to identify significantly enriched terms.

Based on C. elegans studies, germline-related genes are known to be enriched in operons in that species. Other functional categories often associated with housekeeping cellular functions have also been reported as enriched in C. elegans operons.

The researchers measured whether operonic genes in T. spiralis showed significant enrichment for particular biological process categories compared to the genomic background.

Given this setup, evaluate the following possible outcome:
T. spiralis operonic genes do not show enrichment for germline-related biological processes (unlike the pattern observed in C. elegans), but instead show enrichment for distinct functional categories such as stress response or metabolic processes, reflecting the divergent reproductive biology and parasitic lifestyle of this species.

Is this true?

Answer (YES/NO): NO